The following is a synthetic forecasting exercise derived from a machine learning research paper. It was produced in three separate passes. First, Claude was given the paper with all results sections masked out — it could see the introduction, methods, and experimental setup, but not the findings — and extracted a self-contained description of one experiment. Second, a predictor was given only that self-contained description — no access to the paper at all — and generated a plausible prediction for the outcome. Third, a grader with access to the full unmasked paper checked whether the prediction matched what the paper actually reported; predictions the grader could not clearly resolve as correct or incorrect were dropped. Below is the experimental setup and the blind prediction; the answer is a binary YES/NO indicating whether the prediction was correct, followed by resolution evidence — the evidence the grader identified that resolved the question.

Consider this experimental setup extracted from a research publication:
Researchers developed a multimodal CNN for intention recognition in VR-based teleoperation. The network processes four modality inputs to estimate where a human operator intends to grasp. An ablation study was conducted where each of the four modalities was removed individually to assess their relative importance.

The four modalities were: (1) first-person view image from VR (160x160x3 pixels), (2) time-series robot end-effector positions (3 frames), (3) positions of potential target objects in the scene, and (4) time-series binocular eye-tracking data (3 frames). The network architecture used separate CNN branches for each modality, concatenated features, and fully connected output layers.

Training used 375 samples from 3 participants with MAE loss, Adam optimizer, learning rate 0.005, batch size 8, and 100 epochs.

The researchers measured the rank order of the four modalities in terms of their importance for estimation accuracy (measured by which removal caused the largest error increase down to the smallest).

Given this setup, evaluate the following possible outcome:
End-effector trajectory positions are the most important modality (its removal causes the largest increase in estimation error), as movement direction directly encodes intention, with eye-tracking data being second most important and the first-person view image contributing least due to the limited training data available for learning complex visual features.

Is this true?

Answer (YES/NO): NO